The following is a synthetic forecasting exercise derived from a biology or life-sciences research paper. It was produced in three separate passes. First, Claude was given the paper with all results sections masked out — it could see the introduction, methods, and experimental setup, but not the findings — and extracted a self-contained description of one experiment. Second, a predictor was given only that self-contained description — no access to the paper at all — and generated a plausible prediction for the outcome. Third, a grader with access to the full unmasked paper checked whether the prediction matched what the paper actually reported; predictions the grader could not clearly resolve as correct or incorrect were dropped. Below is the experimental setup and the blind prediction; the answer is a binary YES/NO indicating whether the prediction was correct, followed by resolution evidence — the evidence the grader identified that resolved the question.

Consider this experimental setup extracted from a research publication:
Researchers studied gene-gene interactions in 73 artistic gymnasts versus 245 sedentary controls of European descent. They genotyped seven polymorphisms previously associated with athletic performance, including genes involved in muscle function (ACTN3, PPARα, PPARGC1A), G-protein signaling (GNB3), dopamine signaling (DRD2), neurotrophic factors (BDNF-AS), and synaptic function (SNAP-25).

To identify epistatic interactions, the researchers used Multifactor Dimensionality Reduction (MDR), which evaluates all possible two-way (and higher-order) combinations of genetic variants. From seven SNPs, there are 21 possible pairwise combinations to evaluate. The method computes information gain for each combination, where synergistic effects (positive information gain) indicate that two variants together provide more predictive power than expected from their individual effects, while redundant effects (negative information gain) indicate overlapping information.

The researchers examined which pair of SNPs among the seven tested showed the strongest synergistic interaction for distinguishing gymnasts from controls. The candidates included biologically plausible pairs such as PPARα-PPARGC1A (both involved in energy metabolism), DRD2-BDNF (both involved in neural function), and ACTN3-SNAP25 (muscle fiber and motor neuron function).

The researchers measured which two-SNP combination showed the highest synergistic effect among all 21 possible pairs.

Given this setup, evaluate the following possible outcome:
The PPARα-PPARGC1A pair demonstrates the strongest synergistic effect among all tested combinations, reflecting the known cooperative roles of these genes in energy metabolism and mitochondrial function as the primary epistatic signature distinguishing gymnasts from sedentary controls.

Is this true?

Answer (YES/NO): NO